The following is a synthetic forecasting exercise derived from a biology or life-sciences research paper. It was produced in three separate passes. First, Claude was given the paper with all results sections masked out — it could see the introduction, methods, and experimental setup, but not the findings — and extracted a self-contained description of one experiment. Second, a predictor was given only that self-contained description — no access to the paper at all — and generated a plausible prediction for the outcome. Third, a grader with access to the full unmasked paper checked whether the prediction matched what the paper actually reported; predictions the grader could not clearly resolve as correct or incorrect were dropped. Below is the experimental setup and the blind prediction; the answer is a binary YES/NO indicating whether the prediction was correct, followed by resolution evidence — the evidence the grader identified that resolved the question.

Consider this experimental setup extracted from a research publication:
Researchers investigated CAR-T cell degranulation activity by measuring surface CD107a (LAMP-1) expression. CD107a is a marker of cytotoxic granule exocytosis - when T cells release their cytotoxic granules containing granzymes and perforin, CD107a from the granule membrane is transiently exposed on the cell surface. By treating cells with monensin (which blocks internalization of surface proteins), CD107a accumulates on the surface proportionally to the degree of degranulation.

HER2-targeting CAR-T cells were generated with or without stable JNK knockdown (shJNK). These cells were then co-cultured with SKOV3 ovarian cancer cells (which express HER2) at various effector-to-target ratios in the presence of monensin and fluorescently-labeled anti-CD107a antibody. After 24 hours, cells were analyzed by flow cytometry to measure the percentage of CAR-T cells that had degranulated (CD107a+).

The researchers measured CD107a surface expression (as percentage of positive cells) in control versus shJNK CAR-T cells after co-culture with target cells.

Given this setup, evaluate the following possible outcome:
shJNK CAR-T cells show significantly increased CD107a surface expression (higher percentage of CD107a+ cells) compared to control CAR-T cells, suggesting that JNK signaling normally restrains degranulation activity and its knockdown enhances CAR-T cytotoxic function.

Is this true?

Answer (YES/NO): YES